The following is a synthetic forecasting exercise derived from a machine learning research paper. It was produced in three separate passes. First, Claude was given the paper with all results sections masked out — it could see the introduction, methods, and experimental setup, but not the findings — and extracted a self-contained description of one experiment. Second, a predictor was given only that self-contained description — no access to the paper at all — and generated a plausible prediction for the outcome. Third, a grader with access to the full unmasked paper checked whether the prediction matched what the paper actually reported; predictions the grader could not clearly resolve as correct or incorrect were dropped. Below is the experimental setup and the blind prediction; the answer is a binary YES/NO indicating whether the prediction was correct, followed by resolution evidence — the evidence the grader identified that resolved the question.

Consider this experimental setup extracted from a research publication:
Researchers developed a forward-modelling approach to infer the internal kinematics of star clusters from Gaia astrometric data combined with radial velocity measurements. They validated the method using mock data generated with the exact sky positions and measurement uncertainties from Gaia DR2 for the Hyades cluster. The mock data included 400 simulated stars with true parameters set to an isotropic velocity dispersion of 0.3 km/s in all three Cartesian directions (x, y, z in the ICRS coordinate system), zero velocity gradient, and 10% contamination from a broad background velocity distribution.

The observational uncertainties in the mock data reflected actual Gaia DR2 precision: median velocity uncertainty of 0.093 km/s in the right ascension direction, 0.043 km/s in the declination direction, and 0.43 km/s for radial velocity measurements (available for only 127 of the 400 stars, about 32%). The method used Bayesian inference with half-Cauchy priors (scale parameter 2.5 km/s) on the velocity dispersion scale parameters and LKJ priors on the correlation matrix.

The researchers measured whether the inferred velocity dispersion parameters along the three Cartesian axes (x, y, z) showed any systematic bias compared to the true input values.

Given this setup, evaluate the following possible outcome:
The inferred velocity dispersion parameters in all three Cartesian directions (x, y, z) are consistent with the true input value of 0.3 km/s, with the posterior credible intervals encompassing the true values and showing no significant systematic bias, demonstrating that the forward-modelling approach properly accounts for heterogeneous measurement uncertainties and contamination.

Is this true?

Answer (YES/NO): NO